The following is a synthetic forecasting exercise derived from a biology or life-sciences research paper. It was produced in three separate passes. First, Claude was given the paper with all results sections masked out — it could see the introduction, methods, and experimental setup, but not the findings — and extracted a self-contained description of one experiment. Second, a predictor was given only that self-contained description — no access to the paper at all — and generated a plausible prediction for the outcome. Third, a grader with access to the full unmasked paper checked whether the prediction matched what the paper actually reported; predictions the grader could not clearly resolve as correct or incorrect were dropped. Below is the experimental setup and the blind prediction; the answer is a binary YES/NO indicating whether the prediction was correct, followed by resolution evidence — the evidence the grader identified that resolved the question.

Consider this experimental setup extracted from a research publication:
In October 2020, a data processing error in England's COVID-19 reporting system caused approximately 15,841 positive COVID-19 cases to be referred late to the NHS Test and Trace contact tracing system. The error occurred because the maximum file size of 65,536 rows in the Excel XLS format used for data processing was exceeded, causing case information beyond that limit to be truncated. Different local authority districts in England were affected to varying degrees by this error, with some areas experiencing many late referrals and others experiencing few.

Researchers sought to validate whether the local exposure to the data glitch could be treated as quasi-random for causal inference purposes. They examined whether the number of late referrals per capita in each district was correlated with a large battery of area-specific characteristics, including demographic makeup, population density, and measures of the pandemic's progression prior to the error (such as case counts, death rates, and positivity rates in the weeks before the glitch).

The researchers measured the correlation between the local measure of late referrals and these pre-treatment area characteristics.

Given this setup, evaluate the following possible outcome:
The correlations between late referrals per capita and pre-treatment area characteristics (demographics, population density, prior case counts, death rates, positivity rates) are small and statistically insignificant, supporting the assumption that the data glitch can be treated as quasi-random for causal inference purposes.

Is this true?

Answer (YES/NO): YES